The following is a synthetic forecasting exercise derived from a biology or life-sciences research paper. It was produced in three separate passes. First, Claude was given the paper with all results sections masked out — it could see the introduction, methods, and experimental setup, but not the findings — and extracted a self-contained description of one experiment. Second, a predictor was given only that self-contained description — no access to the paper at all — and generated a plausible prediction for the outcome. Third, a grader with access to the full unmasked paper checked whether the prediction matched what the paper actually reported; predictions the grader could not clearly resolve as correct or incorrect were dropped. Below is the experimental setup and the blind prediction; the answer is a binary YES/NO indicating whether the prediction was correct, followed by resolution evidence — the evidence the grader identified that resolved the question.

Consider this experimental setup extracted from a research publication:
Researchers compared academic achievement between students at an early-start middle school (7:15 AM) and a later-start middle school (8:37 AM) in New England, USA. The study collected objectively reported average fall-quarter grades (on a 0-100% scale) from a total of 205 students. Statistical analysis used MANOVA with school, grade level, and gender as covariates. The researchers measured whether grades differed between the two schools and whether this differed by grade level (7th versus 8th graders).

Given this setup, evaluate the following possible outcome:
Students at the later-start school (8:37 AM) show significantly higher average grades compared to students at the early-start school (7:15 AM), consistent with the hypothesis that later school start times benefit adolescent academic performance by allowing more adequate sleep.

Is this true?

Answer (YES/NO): NO